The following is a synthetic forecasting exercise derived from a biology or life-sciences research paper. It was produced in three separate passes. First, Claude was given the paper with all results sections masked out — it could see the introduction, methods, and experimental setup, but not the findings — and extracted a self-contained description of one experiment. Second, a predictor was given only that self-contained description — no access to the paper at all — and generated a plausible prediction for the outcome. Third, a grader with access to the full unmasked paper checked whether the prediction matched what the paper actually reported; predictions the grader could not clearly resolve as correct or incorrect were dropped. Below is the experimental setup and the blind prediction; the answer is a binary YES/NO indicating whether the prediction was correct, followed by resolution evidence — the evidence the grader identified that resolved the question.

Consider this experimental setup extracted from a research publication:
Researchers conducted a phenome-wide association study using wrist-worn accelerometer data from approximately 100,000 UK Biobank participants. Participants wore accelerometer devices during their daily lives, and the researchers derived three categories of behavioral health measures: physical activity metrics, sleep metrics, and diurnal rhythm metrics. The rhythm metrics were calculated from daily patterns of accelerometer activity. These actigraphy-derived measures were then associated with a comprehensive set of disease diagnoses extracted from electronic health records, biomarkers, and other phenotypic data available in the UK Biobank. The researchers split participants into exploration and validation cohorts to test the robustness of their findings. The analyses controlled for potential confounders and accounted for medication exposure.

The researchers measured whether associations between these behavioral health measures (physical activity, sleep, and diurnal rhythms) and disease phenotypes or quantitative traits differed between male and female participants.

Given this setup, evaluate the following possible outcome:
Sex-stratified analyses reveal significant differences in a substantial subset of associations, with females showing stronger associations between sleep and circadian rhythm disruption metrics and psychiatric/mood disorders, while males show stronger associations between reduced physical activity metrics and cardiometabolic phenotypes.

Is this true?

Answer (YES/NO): NO